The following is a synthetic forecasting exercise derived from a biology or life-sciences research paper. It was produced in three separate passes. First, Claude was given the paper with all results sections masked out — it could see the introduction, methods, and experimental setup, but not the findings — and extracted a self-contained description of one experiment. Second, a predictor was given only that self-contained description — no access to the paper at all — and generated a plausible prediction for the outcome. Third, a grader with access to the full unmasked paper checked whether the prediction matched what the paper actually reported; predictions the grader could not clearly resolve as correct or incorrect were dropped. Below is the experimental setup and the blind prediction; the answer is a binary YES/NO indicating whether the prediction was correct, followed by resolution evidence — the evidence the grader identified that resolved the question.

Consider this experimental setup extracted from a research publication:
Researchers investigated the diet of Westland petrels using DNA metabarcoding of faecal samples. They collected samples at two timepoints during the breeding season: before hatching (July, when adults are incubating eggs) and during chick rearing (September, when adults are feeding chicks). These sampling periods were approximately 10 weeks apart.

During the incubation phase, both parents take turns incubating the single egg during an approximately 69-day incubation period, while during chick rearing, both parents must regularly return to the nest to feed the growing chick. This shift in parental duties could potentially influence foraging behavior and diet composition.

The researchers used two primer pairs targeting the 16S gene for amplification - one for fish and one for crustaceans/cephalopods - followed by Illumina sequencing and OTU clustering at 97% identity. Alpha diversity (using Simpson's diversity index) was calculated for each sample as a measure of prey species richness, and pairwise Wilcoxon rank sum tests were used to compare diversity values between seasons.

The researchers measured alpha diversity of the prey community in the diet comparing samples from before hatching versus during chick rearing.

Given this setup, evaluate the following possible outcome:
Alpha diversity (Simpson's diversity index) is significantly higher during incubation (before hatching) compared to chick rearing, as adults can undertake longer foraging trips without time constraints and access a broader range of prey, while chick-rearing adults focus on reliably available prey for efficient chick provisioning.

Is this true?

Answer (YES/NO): NO